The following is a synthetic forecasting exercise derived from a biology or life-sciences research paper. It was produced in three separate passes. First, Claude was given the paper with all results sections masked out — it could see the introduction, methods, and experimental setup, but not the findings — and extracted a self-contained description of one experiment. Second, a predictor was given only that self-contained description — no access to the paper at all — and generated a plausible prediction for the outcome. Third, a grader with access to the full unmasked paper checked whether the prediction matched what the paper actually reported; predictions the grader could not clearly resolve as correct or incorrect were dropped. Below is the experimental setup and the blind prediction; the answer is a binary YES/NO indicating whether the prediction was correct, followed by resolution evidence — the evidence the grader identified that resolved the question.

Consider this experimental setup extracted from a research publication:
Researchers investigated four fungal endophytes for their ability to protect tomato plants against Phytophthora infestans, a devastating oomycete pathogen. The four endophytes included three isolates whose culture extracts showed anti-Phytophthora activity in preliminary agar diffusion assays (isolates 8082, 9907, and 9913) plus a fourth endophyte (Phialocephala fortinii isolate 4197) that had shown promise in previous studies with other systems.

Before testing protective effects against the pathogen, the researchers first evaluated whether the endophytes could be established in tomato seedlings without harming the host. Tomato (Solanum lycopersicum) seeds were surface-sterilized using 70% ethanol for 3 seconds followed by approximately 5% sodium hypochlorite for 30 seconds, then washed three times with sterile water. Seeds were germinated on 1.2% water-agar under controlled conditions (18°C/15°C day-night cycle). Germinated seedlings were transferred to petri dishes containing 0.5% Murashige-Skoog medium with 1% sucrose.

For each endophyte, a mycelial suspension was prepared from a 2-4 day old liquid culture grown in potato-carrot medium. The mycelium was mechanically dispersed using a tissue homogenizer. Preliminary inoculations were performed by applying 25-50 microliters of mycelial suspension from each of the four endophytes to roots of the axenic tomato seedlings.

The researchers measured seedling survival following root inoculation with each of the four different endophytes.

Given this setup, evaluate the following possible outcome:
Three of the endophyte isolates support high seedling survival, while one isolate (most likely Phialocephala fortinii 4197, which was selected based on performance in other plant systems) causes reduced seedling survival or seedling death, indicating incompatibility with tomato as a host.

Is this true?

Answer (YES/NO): NO